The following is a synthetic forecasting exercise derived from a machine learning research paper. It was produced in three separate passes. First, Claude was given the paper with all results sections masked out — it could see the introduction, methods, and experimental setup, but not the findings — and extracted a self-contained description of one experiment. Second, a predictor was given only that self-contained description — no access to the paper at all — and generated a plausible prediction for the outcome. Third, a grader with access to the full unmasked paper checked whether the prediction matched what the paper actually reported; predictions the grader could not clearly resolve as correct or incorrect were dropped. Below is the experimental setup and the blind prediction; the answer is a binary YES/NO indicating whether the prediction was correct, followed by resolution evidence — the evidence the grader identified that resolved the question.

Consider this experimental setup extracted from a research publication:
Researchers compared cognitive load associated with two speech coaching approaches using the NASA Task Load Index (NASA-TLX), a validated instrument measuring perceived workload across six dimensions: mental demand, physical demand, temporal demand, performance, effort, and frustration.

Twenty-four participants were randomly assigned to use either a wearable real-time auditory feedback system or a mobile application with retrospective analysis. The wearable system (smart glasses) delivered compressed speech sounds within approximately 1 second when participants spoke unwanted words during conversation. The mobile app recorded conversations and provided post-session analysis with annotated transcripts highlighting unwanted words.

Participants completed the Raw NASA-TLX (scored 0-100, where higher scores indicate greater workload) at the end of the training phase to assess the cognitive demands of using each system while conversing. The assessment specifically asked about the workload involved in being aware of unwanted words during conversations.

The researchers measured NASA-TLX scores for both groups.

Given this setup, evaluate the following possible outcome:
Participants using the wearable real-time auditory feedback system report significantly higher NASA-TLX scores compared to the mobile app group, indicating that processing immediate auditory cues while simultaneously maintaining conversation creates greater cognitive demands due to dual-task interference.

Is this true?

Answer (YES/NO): NO